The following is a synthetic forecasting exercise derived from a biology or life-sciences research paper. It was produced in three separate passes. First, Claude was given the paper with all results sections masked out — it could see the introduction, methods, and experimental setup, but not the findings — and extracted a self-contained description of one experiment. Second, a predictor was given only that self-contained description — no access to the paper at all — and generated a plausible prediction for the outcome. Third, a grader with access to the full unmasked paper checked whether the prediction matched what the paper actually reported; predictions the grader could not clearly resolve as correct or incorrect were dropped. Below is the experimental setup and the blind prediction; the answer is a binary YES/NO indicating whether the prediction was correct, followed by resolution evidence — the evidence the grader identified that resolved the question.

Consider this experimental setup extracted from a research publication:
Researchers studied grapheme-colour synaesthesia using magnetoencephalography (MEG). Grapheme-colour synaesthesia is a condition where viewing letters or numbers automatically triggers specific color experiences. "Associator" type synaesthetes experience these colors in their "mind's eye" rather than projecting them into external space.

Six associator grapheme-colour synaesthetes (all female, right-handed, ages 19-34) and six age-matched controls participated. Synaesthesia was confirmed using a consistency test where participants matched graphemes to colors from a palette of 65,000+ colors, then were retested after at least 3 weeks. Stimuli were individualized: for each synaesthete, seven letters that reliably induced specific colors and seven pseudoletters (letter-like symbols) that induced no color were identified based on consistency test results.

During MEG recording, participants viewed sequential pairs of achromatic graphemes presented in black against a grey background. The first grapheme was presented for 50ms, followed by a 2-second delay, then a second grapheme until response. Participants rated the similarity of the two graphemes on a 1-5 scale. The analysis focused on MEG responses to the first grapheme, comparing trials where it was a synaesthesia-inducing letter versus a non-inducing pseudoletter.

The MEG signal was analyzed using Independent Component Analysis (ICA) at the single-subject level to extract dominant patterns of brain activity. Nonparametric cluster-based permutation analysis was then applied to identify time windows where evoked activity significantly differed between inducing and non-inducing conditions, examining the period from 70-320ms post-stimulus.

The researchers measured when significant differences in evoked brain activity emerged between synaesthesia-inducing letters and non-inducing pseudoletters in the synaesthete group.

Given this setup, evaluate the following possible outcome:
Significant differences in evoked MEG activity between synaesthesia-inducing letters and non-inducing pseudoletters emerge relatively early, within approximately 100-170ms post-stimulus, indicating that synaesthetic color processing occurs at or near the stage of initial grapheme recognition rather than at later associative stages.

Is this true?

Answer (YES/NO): NO